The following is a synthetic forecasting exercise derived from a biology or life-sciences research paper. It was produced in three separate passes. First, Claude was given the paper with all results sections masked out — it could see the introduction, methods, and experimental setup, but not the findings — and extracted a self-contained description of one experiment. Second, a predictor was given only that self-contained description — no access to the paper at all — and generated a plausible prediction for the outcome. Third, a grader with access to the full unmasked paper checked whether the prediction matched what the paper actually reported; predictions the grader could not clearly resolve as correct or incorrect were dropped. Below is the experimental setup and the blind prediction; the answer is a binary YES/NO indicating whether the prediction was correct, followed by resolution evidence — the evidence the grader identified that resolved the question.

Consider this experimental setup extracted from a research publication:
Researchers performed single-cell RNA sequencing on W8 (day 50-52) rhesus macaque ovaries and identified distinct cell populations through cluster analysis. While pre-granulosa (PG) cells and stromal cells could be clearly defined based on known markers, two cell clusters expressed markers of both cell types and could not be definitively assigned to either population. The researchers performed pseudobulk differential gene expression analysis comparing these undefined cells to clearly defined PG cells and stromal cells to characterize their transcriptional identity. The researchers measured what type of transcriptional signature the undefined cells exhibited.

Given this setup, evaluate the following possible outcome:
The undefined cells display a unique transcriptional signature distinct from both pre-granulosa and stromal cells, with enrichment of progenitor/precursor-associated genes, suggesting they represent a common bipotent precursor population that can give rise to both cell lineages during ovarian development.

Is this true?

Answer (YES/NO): YES